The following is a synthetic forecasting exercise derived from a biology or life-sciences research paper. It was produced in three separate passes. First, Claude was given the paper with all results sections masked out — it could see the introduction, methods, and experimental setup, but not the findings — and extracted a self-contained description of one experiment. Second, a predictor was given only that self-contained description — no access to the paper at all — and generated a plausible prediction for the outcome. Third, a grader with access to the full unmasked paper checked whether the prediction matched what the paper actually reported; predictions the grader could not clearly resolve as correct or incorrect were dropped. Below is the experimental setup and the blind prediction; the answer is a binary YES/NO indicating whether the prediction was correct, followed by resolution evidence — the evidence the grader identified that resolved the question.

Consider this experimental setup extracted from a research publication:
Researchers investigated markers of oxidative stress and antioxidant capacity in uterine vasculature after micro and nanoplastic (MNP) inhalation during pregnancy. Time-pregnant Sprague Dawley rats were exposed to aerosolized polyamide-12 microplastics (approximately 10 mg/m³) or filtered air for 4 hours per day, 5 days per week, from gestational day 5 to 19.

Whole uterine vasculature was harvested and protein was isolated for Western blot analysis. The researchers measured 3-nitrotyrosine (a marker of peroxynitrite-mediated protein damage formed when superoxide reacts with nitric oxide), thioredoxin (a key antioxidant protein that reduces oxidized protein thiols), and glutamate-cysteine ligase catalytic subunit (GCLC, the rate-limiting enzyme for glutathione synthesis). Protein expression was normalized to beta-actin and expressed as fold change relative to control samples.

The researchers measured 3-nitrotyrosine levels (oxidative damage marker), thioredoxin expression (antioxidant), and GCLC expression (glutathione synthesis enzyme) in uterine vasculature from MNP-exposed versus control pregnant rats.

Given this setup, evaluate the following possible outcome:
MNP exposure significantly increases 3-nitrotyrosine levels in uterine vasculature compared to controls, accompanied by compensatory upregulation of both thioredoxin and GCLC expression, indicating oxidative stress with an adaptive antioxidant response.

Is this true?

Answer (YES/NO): NO